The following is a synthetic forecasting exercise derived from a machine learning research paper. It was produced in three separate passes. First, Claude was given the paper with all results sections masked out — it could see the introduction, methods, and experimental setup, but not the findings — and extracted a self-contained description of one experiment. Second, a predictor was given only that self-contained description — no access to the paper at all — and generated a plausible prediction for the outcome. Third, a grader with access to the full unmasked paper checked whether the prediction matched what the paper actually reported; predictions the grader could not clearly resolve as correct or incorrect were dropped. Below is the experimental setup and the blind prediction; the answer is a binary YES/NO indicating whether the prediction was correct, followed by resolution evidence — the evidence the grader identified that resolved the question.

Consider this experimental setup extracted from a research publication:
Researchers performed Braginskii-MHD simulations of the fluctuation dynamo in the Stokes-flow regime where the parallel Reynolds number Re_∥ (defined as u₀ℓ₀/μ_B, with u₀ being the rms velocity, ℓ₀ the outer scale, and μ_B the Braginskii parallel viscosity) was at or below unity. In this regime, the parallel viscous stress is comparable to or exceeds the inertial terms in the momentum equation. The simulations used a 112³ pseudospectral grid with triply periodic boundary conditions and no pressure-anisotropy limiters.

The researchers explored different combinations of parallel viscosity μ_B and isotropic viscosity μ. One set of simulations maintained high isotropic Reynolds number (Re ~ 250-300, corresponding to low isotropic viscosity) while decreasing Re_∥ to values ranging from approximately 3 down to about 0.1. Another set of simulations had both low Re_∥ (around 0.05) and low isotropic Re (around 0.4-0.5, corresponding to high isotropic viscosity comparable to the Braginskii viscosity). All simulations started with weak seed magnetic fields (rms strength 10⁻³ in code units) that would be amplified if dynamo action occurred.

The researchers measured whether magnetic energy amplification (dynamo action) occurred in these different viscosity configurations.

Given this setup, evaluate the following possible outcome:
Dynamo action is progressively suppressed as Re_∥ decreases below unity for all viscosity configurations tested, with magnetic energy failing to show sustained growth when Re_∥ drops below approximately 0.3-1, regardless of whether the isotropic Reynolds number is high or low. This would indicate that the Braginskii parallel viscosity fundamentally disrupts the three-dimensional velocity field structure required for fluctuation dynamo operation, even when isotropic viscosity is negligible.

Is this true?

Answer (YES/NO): NO